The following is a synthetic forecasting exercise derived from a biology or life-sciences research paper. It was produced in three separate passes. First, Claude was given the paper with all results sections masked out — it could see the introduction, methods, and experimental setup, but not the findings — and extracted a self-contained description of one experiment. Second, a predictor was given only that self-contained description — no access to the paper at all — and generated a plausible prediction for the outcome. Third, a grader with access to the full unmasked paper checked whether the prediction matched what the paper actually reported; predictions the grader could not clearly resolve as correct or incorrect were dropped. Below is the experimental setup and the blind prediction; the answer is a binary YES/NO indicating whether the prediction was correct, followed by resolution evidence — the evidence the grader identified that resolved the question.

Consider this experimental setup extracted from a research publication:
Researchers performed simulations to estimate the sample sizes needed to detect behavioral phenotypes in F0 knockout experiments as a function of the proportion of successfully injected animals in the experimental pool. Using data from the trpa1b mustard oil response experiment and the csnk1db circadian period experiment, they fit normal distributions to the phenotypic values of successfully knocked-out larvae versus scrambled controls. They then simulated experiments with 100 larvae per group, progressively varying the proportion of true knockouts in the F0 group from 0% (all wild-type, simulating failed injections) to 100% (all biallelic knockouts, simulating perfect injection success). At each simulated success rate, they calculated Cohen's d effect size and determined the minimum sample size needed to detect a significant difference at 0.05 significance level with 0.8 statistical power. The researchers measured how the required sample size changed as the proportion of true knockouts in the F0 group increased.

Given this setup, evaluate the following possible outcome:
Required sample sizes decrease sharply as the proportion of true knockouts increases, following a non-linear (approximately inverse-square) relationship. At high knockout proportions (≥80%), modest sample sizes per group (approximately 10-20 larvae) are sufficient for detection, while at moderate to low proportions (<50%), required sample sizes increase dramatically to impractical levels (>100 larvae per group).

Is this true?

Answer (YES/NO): NO